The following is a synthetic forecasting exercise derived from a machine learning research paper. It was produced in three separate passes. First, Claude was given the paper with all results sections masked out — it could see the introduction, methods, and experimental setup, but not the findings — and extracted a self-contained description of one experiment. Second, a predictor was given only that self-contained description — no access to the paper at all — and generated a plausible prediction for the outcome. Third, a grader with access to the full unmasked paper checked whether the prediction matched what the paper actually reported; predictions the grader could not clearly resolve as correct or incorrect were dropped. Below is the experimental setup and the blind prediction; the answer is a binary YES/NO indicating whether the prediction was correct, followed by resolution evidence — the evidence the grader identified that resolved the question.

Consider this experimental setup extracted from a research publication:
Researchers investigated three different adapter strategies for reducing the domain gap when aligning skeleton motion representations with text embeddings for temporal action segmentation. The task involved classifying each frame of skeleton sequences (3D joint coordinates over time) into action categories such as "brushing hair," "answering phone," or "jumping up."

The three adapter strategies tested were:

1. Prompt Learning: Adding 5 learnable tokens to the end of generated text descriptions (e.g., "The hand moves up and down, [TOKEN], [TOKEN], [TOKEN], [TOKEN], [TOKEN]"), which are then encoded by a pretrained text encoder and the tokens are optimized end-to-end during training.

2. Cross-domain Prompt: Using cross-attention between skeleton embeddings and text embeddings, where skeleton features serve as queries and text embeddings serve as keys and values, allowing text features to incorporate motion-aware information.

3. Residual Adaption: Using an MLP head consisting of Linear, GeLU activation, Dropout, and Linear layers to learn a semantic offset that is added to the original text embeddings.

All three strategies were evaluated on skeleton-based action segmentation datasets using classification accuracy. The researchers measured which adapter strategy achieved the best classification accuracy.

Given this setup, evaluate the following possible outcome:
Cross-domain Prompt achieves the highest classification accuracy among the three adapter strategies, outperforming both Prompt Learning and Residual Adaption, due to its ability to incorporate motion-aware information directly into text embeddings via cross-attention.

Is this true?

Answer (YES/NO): NO